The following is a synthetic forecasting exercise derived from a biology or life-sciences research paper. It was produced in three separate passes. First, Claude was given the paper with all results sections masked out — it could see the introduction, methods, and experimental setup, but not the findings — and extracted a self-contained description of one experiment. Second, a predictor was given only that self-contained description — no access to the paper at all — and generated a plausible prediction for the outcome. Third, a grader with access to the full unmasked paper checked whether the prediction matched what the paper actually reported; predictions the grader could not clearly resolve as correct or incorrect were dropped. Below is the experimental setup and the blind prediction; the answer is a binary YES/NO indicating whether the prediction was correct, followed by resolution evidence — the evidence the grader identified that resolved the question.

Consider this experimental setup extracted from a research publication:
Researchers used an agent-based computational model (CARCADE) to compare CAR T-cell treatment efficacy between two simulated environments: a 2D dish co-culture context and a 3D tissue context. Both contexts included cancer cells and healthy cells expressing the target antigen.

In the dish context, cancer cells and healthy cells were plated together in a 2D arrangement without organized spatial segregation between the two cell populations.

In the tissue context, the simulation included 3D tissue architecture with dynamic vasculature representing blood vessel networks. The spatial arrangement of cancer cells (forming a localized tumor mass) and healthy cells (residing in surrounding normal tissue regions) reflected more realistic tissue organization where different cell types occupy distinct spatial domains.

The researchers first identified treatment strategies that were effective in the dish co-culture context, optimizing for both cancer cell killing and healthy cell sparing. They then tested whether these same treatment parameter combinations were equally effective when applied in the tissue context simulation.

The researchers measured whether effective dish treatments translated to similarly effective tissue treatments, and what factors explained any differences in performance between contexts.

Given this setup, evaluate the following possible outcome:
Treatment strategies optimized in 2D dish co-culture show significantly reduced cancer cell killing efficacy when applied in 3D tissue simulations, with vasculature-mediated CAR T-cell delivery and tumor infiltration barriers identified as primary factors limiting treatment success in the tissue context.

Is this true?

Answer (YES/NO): NO